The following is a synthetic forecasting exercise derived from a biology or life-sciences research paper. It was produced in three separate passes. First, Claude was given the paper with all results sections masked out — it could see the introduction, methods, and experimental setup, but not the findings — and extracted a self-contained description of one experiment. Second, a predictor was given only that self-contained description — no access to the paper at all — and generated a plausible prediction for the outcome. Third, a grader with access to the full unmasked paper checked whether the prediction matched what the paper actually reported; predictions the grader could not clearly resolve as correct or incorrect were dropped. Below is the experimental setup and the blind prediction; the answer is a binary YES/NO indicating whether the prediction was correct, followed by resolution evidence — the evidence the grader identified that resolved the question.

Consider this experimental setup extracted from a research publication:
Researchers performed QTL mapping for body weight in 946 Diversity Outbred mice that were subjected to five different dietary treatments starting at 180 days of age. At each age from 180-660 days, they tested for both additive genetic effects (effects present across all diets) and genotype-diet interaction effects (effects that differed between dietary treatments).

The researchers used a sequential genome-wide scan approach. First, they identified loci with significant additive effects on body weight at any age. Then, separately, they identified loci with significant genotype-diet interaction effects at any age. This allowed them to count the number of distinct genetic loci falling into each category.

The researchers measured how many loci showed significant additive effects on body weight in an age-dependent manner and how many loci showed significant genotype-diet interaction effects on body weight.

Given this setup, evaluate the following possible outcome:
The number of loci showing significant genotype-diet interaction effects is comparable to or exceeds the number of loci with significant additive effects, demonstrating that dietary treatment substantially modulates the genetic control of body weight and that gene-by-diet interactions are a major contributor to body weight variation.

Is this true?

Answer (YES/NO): YES